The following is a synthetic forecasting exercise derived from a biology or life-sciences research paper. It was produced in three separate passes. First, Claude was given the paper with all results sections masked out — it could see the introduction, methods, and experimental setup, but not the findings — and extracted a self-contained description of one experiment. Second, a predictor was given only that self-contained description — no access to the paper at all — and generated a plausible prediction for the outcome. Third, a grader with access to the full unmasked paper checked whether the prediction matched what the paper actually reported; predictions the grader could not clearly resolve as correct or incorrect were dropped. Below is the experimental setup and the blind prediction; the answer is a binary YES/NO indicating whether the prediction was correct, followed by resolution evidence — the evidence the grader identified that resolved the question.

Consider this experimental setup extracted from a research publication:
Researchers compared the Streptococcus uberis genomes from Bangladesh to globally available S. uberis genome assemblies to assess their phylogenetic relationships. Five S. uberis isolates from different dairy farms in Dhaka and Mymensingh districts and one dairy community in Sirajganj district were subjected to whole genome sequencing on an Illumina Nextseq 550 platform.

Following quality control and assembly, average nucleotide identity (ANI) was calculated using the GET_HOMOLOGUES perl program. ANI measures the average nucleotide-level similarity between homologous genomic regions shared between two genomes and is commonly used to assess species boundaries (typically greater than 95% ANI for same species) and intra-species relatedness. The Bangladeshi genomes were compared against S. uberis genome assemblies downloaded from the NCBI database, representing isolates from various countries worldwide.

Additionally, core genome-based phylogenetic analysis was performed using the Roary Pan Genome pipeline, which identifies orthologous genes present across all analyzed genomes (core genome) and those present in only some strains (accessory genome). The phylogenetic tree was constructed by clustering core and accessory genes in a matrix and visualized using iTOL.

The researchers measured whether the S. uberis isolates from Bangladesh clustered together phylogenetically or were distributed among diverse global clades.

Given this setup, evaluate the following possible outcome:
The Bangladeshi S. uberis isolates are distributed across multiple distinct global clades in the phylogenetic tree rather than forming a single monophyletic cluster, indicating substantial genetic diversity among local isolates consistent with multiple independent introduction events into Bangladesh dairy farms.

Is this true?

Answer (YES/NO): YES